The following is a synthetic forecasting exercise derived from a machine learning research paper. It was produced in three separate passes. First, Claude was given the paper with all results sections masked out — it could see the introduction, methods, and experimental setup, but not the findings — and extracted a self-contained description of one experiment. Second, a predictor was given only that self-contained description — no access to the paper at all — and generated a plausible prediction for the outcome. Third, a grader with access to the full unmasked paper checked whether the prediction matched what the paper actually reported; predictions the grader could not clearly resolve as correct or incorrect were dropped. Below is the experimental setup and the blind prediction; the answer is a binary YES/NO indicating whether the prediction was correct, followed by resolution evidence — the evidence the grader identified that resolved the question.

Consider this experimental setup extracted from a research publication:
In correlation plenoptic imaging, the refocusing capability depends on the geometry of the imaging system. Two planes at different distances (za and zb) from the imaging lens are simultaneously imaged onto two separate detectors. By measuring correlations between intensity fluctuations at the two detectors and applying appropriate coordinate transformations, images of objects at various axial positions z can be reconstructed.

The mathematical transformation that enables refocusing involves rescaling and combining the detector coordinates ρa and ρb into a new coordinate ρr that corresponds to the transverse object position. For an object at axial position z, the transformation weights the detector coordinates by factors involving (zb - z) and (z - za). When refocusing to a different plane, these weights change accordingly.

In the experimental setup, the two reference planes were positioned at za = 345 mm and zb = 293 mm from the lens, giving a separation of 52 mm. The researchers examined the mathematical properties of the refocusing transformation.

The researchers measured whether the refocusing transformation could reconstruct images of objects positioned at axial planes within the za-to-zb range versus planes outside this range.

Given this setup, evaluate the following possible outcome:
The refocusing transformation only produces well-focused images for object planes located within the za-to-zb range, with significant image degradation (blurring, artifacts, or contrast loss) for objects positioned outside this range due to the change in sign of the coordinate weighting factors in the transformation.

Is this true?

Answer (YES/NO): NO